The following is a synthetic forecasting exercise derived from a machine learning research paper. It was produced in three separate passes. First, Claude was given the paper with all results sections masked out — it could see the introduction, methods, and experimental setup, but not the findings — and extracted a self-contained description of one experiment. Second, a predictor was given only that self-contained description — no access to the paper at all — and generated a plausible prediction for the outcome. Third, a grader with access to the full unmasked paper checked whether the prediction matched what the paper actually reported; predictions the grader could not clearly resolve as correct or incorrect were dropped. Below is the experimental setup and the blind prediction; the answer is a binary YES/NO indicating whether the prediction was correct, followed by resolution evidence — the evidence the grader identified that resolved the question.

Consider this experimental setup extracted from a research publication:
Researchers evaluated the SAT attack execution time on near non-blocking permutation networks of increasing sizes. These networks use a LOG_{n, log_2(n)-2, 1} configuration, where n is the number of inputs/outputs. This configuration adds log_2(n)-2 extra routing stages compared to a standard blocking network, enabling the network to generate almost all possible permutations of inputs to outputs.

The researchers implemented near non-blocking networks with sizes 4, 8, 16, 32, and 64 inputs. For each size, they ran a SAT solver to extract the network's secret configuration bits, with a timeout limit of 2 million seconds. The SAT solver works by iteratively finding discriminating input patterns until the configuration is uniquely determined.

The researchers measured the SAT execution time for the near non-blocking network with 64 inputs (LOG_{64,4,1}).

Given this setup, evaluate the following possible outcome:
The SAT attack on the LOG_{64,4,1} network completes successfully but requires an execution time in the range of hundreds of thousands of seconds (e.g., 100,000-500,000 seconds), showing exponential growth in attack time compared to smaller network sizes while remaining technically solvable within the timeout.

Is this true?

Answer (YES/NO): NO